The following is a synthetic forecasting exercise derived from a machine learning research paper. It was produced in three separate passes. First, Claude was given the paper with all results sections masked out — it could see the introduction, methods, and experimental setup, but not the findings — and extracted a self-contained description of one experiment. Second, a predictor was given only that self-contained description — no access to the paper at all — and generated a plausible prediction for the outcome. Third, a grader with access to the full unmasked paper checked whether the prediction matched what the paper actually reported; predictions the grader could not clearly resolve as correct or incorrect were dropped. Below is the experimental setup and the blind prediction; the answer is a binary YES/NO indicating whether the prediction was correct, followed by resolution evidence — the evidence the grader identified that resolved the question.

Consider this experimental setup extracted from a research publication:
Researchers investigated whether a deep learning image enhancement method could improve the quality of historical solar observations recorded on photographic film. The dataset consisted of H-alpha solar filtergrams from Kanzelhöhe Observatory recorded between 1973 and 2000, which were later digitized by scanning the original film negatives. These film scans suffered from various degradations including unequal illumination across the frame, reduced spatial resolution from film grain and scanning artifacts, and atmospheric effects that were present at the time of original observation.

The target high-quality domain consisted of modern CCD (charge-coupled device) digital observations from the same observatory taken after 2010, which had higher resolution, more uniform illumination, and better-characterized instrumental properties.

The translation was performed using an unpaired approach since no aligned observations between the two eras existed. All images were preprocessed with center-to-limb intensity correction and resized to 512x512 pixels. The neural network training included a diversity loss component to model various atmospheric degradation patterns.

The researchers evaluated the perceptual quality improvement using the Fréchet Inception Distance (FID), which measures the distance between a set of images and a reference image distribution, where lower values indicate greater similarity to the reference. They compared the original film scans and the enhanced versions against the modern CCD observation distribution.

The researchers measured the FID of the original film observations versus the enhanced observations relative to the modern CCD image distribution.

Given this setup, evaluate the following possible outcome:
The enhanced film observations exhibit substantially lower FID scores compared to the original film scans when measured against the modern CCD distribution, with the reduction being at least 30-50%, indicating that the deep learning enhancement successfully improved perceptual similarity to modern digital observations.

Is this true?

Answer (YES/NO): YES